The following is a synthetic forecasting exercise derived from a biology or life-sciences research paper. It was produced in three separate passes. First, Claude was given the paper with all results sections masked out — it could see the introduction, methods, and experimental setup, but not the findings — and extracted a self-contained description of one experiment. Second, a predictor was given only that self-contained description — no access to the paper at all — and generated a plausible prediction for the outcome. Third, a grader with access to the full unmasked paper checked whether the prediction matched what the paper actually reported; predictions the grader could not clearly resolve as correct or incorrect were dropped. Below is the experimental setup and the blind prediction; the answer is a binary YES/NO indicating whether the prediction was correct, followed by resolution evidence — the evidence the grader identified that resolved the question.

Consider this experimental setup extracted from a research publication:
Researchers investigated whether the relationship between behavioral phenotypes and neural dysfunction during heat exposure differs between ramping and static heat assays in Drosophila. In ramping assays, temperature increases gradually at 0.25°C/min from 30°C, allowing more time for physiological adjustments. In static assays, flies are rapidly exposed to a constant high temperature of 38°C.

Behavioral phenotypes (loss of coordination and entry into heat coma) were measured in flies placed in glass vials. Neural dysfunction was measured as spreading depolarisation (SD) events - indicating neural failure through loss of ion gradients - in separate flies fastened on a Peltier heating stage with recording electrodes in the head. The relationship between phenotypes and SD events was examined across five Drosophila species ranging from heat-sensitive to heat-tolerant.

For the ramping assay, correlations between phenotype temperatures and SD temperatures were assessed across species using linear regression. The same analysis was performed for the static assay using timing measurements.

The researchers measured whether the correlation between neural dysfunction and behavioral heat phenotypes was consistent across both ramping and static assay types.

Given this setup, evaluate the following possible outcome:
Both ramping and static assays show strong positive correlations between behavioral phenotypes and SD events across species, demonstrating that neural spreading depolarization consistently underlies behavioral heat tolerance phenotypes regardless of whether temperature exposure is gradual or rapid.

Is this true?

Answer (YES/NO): YES